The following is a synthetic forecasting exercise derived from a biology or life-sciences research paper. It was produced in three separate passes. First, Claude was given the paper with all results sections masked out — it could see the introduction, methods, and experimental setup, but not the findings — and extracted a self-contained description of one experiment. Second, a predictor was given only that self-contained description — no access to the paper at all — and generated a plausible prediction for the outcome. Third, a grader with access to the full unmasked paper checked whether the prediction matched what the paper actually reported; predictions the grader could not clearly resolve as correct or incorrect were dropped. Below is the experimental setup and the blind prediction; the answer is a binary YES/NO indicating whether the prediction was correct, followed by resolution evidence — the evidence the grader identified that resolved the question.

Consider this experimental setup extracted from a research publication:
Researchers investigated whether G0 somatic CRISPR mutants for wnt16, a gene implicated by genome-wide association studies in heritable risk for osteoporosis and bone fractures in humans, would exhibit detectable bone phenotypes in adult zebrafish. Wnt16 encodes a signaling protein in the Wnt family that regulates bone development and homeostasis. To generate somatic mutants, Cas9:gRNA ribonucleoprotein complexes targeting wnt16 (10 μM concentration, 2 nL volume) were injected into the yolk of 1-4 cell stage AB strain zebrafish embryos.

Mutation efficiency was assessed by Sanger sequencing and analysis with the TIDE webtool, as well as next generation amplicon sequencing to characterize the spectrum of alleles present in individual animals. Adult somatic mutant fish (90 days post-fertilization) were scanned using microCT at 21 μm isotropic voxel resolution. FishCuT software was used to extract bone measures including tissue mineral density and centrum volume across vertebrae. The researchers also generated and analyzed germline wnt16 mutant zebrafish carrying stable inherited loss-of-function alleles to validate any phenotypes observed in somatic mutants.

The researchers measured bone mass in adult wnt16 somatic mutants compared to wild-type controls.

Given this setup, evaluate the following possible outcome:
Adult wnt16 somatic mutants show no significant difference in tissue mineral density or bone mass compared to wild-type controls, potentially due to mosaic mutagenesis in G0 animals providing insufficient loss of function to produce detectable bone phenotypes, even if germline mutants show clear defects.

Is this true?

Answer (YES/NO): NO